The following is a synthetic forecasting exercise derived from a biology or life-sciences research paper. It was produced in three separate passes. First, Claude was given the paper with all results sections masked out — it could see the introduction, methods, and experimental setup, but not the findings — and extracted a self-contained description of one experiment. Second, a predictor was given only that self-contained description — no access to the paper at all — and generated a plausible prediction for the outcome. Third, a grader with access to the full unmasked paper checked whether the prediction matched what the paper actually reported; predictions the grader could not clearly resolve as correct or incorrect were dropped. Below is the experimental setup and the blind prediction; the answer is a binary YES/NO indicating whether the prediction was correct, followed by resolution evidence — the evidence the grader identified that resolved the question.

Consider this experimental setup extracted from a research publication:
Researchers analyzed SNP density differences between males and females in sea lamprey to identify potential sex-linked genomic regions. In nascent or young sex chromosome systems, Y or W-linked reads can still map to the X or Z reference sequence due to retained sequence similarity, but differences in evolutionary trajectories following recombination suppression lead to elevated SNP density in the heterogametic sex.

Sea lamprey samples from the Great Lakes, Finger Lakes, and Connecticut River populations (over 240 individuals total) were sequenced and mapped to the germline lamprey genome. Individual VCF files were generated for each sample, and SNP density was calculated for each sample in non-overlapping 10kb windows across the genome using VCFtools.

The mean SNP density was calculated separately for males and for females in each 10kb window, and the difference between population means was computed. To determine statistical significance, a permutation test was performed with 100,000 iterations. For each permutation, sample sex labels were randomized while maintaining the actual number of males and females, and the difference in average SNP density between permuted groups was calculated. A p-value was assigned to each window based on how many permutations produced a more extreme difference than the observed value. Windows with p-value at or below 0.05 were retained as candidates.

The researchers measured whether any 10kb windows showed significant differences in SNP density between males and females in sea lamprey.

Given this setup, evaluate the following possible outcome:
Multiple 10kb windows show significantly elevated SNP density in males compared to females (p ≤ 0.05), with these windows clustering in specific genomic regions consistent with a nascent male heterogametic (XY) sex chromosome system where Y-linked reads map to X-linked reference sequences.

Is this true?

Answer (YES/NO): NO